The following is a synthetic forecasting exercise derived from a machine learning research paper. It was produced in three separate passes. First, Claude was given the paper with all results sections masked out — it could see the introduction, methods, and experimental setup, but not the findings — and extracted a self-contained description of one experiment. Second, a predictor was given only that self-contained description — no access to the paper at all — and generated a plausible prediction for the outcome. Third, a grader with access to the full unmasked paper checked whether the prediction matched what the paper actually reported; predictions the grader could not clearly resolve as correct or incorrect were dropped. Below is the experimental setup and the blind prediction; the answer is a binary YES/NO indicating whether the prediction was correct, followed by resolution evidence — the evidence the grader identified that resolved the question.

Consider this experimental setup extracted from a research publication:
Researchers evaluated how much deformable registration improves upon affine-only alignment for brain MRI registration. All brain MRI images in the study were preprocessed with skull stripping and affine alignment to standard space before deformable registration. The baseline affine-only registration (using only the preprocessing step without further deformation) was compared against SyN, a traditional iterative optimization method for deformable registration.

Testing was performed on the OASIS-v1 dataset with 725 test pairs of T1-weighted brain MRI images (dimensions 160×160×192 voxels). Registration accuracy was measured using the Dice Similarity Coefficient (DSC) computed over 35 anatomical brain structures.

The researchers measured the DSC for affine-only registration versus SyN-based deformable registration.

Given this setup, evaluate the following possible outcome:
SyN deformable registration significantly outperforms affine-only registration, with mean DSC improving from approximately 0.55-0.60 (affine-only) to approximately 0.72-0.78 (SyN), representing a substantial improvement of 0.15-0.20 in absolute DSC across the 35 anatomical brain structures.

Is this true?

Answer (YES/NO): NO